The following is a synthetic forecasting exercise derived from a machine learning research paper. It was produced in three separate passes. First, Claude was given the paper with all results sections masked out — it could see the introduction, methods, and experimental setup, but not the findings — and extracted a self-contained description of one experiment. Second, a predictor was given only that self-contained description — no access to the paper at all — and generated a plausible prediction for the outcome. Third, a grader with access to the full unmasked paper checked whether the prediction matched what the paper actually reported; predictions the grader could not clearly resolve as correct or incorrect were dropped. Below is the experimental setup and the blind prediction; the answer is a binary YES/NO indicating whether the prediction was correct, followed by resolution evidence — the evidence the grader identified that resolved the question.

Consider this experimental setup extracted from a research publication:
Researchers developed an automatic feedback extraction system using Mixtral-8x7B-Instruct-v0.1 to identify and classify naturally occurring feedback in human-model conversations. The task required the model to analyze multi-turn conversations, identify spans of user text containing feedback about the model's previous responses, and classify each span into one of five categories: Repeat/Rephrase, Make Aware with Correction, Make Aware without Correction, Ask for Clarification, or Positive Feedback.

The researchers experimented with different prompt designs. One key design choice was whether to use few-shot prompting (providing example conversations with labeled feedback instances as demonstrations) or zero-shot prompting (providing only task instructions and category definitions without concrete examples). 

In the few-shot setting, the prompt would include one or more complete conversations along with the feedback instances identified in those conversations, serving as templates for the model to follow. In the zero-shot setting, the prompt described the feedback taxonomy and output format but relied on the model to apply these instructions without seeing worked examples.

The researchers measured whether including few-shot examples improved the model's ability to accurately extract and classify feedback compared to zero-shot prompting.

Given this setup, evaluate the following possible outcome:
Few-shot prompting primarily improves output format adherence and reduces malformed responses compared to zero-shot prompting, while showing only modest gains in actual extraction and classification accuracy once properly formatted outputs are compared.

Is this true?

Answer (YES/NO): NO